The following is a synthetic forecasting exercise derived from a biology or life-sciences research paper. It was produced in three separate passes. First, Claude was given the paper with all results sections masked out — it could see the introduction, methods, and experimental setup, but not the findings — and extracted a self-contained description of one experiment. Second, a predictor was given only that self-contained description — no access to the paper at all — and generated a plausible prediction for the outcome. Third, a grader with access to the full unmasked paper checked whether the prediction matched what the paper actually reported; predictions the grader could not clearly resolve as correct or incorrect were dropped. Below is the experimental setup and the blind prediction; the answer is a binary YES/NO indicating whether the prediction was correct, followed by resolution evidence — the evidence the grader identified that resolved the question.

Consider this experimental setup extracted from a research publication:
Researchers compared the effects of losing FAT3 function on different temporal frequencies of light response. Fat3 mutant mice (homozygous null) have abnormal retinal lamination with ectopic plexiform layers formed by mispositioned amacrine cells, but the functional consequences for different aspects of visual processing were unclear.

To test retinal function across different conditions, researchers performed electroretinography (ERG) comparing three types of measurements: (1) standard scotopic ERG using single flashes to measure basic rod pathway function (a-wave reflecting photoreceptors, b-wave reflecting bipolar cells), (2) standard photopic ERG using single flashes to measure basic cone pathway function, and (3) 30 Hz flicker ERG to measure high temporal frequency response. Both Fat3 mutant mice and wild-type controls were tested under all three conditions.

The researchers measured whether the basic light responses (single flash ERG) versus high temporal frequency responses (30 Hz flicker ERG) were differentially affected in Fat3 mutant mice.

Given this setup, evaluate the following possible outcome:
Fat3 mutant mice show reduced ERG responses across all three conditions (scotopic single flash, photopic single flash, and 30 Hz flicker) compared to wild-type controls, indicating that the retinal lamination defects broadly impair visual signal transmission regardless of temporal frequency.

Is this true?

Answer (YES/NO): NO